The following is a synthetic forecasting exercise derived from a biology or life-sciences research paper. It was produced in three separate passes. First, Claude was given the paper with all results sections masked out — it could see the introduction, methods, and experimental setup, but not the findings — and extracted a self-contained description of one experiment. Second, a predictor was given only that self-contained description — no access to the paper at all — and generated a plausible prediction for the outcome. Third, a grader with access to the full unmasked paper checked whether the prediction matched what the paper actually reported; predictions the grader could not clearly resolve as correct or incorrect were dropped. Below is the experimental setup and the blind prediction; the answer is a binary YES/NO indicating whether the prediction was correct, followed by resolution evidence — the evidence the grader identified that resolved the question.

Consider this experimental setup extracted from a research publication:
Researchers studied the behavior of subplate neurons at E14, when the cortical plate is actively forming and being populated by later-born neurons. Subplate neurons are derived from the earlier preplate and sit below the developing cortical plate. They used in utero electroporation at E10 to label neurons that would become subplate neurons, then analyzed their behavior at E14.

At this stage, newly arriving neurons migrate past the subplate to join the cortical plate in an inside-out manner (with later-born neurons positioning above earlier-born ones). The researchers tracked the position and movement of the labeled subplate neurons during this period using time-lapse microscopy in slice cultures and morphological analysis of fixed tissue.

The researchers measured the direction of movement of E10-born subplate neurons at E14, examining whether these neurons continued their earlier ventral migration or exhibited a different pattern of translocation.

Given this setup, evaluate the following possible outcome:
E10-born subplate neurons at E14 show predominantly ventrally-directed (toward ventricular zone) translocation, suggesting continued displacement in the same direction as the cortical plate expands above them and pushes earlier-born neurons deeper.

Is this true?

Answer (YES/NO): NO